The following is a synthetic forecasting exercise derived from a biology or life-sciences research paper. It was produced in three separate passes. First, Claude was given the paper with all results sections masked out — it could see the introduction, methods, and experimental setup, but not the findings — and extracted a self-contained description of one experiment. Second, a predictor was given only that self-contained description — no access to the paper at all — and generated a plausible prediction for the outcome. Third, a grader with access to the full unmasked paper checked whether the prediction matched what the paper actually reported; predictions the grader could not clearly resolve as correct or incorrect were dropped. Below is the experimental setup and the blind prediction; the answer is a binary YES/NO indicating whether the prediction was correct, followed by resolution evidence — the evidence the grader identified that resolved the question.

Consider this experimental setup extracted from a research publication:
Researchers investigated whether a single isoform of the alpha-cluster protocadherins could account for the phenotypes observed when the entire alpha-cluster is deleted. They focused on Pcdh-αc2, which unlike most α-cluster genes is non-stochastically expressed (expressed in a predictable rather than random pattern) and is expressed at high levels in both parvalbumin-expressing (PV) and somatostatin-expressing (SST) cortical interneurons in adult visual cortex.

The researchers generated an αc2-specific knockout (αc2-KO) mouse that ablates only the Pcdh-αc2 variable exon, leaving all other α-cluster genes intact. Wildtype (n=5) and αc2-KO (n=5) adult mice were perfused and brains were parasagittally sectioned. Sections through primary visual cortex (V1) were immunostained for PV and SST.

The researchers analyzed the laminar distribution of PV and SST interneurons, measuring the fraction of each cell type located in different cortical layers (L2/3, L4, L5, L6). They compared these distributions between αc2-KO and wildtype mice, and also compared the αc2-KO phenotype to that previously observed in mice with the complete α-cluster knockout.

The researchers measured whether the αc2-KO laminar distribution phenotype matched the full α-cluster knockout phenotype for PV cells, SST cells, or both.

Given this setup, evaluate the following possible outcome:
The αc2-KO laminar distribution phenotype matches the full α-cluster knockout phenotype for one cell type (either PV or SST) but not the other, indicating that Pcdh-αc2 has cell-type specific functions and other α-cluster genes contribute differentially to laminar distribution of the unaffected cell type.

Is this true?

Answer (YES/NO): YES